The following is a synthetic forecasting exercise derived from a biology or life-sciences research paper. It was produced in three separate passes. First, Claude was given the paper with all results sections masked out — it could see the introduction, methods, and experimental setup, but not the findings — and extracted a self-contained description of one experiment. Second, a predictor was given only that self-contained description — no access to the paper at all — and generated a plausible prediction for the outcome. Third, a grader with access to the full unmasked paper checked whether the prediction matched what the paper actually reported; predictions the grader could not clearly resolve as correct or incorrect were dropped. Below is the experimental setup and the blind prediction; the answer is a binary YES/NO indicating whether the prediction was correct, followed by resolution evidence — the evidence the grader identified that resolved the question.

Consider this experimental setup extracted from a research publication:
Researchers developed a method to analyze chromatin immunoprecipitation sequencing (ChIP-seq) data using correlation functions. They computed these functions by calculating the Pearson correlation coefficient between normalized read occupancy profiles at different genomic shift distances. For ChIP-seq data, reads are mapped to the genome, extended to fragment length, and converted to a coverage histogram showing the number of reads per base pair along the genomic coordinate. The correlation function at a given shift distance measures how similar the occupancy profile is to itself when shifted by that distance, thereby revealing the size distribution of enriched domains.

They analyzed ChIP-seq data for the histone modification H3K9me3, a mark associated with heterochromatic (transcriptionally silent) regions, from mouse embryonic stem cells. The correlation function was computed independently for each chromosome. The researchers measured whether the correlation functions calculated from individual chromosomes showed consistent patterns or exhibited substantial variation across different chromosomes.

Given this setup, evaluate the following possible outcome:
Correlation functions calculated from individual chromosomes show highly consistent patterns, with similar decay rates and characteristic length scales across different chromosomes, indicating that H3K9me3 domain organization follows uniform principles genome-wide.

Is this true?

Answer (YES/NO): YES